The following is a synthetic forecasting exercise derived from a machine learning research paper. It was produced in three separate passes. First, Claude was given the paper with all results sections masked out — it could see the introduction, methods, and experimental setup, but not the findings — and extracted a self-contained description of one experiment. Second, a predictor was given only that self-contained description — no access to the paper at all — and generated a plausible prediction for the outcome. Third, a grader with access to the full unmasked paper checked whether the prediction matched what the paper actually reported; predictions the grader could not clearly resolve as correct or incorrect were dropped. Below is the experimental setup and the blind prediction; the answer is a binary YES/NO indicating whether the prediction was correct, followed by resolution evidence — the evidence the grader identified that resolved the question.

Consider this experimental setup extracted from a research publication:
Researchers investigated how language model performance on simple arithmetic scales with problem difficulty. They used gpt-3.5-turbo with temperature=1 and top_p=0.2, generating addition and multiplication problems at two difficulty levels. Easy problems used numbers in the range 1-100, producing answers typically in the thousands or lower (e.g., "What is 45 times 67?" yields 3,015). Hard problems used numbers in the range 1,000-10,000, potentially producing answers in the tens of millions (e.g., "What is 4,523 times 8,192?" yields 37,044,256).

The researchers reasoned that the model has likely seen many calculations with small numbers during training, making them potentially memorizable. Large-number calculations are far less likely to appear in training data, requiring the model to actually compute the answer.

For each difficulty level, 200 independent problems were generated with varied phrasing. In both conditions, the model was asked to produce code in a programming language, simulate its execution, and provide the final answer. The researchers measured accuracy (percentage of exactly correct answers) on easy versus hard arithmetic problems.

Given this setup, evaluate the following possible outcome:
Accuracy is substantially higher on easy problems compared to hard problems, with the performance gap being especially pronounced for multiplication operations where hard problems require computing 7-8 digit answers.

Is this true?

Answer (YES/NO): YES